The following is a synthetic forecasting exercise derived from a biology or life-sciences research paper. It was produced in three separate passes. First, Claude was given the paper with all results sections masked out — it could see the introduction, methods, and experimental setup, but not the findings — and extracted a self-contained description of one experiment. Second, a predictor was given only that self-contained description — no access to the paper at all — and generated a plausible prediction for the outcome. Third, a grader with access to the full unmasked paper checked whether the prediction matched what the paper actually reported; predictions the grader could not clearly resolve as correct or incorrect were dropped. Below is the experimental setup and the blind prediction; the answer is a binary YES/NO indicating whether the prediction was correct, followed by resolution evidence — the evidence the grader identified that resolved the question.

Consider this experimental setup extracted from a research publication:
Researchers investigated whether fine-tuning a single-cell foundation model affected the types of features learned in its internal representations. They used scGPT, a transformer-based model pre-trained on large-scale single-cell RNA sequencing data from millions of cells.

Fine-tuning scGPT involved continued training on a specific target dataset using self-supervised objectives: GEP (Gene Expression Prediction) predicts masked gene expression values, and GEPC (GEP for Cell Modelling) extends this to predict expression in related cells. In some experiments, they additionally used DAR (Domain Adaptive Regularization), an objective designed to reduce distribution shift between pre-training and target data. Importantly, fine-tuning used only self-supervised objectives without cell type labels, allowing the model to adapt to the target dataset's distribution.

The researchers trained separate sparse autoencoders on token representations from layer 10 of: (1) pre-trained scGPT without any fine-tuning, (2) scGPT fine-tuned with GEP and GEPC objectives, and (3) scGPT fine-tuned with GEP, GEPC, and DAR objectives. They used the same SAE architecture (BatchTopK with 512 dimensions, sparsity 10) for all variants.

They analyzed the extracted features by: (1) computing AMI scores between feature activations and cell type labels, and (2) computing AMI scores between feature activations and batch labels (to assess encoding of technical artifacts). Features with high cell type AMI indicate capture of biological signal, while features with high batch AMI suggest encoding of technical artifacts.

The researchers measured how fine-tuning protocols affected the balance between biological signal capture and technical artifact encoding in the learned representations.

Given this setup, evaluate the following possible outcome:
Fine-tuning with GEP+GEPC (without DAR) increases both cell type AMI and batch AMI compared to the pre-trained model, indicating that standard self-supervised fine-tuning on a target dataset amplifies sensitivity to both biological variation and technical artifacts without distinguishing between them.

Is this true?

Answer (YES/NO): NO